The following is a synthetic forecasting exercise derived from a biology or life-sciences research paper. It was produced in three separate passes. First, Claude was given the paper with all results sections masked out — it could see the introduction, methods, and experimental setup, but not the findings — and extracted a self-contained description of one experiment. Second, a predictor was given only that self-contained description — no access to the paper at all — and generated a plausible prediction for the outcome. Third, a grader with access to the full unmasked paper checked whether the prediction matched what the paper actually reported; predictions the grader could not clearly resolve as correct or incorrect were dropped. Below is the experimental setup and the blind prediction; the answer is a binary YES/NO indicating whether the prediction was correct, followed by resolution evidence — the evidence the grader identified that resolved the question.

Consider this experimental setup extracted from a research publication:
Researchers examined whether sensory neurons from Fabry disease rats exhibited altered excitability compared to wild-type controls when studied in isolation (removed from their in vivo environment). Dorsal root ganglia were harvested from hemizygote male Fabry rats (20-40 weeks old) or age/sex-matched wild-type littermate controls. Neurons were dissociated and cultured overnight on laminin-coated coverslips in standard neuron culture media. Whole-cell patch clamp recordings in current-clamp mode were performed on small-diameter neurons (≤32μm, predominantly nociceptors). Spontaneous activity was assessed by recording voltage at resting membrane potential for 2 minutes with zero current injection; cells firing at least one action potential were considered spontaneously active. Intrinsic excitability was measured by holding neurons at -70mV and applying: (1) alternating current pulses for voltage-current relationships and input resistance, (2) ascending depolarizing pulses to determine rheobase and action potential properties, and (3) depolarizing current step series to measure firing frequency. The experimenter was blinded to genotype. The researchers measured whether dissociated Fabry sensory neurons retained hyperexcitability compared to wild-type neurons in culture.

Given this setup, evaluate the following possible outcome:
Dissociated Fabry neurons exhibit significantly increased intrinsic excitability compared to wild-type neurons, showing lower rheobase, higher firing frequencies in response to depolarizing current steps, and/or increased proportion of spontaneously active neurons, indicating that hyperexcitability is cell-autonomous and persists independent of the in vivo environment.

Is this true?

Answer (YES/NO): YES